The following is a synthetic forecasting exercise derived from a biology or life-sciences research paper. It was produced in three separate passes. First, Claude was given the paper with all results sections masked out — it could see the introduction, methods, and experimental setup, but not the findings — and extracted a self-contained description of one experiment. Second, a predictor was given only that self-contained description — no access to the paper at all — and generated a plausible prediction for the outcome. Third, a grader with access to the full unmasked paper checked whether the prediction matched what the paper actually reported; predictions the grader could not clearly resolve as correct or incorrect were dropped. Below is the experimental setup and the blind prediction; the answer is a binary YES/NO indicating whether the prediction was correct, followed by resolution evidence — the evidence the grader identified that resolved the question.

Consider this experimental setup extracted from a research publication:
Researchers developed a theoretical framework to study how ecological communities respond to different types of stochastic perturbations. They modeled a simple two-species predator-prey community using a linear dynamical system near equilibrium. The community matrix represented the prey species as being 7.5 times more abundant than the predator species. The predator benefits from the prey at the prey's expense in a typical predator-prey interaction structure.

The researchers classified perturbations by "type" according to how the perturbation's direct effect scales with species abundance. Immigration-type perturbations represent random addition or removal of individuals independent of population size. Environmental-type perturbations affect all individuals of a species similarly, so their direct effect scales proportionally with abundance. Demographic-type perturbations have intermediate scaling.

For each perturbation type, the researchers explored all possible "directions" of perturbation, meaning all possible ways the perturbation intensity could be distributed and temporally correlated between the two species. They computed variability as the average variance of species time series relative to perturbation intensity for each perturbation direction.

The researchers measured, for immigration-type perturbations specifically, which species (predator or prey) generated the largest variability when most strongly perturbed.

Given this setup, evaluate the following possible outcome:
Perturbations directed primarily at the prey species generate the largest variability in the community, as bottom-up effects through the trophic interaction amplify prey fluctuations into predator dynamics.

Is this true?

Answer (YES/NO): NO